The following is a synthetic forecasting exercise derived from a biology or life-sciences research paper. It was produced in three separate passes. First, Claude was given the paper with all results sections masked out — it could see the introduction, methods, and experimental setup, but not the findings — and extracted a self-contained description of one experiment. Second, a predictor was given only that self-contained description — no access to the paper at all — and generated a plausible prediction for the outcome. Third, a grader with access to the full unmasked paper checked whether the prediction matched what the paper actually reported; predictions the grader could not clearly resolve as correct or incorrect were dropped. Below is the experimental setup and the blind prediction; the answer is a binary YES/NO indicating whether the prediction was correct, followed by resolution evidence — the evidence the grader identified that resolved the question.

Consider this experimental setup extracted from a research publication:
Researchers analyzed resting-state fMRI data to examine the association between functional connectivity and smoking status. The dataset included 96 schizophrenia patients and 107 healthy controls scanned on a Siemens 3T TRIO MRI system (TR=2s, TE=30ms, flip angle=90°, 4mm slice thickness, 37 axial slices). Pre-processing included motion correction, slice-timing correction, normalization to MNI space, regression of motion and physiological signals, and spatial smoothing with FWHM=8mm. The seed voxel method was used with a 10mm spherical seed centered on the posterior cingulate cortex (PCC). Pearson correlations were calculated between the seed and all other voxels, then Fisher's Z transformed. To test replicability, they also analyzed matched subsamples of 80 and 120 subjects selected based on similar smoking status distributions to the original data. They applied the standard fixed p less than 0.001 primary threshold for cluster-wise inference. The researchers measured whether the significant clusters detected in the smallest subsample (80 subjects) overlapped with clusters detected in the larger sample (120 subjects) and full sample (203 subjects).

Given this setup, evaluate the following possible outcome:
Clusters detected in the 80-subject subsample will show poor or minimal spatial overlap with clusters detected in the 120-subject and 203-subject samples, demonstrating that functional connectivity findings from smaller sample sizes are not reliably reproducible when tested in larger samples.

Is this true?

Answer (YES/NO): YES